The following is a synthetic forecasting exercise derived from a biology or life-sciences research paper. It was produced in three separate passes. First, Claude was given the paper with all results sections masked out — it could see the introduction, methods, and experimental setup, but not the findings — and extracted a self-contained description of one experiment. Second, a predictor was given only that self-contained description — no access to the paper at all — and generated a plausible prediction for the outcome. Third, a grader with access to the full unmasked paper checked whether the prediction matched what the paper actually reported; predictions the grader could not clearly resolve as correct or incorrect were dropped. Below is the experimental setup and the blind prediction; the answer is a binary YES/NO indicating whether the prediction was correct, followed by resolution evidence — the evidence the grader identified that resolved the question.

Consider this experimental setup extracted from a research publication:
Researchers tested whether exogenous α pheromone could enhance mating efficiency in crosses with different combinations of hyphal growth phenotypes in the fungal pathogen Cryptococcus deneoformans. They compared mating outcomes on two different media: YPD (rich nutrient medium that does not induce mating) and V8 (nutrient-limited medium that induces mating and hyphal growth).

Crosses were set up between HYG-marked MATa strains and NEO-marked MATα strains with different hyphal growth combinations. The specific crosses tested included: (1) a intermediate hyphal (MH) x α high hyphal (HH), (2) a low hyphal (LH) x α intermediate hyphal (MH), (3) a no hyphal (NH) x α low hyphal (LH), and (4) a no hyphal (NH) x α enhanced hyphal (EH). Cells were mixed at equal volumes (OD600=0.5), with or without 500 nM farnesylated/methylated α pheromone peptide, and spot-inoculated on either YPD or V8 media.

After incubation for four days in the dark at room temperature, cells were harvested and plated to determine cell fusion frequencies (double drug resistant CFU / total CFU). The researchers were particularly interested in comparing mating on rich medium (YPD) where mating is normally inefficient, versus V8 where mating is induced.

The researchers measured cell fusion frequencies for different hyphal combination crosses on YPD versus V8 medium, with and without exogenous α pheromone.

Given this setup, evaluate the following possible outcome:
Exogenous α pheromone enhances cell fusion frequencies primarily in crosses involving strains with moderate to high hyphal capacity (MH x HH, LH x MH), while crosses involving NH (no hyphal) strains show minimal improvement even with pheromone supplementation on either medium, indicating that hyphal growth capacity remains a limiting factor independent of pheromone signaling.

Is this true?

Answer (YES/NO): NO